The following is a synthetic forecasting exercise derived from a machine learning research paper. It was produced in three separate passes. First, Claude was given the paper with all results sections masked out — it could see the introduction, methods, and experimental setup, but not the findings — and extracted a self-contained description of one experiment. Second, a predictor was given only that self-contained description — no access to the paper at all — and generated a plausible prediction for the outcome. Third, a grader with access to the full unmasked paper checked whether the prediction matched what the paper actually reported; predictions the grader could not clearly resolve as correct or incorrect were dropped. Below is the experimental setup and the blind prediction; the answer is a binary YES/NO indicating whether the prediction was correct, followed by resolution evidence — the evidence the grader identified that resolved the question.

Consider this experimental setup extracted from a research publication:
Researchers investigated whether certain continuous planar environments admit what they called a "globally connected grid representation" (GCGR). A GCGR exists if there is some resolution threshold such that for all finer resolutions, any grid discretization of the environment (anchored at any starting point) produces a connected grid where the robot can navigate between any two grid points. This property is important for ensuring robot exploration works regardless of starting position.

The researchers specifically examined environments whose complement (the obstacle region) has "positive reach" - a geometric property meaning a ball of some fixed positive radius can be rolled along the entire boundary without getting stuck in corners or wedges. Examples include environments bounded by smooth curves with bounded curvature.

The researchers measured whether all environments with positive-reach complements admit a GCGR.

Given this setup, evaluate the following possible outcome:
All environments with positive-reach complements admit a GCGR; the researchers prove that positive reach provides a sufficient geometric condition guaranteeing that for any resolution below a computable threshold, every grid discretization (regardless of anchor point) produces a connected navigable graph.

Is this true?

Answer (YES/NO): YES